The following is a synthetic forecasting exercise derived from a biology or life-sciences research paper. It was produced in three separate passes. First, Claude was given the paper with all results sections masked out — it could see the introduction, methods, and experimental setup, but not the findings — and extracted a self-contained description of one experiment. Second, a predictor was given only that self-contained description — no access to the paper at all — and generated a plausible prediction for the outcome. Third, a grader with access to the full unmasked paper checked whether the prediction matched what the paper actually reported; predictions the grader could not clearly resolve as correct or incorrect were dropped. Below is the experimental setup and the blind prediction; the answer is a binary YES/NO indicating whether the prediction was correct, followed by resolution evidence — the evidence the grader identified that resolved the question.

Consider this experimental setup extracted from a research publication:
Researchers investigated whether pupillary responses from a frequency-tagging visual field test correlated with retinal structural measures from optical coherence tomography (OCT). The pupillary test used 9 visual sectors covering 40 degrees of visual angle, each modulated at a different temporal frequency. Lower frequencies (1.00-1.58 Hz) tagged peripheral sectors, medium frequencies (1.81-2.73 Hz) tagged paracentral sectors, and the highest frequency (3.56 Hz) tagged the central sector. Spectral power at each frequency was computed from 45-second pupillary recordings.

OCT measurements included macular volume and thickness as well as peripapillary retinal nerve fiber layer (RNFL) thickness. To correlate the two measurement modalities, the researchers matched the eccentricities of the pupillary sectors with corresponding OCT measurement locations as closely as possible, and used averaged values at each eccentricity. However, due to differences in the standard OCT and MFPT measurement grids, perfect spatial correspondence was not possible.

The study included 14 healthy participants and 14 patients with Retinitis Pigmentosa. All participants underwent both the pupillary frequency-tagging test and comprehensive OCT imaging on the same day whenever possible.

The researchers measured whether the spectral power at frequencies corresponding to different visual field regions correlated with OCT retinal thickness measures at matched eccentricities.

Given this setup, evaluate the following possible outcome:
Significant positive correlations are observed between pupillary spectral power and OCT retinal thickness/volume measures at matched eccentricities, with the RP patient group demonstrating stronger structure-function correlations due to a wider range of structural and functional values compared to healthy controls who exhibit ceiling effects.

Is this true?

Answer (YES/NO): NO